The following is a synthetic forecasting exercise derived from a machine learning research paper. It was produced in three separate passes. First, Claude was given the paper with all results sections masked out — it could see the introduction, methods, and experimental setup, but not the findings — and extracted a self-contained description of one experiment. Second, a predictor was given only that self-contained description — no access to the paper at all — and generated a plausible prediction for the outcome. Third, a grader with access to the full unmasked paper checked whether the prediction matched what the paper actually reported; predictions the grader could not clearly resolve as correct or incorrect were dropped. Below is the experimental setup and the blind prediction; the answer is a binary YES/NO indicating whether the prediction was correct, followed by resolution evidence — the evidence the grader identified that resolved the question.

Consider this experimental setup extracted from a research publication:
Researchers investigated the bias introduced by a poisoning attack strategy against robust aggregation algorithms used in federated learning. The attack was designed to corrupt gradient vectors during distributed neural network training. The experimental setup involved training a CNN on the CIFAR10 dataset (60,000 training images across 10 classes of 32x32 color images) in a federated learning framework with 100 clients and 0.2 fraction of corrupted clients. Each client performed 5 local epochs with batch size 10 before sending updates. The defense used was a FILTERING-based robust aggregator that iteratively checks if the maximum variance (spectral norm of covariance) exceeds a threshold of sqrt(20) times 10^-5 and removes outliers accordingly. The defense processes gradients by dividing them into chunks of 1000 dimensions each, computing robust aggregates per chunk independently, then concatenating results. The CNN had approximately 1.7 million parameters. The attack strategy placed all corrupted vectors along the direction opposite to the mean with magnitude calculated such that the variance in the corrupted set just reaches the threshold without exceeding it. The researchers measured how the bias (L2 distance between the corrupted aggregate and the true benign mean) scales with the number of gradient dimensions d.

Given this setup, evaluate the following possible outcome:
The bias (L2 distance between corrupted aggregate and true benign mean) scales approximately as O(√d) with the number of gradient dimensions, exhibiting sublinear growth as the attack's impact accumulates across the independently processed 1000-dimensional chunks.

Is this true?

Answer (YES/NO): YES